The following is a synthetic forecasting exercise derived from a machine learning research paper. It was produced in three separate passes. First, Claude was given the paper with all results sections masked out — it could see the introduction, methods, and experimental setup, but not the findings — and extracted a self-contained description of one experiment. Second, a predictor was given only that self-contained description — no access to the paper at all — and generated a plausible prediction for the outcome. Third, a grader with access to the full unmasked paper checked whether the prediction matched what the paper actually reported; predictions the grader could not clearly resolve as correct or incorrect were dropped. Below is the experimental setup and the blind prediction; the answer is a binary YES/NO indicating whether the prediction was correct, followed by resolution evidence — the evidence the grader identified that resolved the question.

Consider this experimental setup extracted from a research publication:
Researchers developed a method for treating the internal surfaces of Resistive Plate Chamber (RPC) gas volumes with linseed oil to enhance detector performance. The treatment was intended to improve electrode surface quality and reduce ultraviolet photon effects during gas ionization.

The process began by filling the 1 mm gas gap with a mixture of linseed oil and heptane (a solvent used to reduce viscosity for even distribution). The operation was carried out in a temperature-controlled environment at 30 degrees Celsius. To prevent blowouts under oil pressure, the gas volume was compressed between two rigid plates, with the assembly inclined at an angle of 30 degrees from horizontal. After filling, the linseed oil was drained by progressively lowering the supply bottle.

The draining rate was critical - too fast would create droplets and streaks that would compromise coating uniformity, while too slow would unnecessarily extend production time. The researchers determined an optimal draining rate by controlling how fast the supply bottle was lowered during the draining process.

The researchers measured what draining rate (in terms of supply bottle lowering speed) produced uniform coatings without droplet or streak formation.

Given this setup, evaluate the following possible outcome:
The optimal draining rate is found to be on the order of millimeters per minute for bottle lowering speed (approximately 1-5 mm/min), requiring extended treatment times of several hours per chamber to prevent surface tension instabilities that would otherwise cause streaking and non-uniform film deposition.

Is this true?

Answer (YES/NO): NO